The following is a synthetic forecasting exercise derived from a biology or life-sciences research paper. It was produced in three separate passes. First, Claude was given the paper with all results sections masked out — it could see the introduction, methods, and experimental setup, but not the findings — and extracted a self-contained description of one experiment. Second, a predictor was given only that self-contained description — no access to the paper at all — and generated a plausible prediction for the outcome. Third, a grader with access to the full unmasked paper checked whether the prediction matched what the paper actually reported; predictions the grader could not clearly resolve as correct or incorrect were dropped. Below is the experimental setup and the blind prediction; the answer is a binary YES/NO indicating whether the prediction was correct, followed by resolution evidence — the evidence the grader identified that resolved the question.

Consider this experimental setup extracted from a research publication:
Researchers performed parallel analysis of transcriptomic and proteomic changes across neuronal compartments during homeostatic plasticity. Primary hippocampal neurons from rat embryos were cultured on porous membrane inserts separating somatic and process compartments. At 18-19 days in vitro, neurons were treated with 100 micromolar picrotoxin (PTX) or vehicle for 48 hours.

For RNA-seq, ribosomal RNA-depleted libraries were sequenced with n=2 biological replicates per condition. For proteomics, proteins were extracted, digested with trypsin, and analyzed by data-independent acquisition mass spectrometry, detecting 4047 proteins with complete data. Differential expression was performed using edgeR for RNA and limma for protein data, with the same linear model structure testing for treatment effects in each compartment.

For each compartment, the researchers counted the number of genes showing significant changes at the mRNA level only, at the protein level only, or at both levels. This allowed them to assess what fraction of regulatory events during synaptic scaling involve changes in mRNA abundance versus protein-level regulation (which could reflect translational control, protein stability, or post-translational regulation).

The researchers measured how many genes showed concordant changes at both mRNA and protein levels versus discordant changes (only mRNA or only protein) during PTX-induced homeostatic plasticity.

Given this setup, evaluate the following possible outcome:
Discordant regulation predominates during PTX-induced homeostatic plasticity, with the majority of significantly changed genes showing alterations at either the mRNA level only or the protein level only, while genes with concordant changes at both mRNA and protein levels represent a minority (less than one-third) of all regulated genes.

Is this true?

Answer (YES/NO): NO